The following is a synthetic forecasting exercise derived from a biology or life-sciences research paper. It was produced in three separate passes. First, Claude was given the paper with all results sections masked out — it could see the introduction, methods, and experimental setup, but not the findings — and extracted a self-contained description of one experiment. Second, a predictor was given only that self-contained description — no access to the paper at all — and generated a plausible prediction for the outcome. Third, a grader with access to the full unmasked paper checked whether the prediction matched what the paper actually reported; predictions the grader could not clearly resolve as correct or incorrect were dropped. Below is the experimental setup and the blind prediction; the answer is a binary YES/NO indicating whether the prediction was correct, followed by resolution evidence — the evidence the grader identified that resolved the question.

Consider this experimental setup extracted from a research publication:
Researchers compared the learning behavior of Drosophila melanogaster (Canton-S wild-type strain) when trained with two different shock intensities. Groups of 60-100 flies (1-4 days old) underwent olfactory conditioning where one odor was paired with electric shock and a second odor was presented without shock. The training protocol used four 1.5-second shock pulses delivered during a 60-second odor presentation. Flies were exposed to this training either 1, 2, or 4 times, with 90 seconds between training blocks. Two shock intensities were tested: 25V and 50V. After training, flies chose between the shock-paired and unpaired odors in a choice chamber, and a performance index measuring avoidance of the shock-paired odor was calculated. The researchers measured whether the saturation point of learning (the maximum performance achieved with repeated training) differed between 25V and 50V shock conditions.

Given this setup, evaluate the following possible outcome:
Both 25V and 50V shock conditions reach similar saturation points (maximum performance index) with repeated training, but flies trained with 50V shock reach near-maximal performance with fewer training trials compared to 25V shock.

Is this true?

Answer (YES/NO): NO